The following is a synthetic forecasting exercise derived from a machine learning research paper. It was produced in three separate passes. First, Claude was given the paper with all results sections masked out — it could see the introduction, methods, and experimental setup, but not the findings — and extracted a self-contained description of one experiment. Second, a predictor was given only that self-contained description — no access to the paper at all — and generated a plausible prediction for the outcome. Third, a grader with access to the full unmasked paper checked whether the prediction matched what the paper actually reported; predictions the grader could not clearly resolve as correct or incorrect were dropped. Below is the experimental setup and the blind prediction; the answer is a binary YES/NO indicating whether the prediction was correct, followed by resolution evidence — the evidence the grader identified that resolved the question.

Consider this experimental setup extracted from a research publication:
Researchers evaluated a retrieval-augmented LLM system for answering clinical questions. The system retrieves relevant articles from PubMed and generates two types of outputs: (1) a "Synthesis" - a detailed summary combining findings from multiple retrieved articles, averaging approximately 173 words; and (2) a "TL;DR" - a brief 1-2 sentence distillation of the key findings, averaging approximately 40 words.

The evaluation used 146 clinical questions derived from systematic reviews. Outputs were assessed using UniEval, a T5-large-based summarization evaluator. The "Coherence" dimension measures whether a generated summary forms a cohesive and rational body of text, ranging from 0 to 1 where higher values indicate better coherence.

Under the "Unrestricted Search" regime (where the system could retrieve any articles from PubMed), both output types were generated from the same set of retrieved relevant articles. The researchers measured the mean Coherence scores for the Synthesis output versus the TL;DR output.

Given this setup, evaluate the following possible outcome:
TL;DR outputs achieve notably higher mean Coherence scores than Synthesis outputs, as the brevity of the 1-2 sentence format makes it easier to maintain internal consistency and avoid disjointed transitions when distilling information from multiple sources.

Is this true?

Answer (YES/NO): NO